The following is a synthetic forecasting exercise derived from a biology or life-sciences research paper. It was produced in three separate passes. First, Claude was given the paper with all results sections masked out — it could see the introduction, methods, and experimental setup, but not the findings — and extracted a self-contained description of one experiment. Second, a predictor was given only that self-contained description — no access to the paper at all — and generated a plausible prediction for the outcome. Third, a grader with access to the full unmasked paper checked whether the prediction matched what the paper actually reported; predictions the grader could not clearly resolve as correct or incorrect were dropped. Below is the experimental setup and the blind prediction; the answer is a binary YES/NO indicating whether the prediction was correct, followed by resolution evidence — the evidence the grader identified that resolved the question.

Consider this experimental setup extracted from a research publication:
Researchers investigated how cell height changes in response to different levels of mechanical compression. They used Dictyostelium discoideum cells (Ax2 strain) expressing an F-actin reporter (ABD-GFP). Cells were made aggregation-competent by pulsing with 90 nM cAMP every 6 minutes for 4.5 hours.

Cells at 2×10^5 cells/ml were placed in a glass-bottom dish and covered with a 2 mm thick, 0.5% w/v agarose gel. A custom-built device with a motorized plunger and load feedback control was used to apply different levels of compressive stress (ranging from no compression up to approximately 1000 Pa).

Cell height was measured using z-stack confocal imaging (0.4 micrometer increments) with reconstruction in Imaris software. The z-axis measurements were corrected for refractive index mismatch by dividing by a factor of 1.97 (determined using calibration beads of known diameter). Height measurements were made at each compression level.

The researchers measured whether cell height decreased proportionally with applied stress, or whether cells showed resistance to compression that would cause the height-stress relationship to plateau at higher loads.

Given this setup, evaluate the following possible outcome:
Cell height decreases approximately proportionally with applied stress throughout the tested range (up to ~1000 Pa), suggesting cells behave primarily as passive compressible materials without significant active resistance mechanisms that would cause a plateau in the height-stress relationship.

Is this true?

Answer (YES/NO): NO